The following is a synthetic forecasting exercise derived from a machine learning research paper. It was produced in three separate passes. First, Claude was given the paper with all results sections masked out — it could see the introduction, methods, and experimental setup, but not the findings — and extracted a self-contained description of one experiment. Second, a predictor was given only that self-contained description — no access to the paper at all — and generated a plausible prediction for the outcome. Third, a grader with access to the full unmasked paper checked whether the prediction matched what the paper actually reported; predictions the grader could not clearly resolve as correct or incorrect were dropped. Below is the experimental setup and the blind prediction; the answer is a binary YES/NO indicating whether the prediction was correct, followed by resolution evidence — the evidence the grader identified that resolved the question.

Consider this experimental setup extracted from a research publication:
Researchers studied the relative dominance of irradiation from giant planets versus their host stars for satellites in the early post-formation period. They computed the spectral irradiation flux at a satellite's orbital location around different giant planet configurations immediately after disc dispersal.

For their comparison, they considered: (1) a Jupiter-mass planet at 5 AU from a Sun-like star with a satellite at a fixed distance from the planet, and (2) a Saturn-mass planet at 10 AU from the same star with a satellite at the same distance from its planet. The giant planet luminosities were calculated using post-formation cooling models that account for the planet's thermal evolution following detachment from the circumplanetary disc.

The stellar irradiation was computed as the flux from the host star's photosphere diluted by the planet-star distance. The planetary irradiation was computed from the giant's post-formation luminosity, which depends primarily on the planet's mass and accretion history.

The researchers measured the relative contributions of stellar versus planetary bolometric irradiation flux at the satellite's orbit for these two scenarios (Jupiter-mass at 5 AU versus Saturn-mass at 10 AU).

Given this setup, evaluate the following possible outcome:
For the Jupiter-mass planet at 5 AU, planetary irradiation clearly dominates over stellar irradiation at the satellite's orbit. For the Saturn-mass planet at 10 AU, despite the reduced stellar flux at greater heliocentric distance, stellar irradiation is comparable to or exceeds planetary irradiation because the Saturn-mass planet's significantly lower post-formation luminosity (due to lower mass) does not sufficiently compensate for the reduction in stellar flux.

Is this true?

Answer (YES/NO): YES